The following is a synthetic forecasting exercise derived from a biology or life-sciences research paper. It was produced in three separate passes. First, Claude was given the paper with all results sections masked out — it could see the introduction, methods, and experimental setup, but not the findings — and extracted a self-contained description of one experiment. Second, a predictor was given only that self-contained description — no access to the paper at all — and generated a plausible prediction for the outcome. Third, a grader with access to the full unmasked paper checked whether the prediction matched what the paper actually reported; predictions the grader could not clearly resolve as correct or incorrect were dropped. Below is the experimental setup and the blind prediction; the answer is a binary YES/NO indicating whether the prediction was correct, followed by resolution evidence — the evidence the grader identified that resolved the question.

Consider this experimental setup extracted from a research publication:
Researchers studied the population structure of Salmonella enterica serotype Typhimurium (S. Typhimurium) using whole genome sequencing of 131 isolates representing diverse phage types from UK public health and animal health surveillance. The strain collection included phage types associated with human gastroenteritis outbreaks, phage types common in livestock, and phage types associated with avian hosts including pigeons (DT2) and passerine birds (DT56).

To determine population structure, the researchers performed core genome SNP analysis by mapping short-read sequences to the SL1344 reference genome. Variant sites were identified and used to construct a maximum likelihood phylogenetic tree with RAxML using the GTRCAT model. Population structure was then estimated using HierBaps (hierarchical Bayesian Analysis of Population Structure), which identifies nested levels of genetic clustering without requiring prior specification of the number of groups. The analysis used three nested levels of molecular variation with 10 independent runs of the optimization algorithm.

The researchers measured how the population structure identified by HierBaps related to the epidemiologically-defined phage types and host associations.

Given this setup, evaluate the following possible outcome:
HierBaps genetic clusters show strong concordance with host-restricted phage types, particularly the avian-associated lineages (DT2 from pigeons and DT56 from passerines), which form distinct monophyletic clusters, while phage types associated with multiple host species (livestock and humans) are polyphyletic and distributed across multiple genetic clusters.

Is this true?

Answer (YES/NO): NO